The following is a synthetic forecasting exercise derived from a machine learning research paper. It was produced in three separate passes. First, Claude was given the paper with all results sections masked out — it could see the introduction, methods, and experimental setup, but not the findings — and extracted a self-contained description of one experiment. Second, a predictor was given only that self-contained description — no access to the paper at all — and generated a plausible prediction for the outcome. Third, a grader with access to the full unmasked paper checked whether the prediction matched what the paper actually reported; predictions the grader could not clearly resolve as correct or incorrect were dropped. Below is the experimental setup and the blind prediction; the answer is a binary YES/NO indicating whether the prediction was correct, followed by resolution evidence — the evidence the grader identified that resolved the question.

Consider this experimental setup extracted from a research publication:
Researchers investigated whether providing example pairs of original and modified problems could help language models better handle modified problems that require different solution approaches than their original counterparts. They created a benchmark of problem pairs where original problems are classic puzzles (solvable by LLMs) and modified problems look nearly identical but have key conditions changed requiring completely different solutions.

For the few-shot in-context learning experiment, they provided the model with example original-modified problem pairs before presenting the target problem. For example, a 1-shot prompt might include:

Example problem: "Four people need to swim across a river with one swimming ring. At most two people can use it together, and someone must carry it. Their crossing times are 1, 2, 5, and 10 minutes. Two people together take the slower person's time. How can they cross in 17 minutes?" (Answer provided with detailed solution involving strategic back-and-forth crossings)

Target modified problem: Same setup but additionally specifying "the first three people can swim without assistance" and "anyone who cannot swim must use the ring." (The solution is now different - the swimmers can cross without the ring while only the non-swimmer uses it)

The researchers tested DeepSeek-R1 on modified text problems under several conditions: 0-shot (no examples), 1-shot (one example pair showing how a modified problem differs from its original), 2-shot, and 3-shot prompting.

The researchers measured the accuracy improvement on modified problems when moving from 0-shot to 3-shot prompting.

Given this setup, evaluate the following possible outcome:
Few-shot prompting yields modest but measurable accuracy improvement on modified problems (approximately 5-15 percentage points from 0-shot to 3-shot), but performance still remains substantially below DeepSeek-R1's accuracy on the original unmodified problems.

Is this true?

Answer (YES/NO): YES